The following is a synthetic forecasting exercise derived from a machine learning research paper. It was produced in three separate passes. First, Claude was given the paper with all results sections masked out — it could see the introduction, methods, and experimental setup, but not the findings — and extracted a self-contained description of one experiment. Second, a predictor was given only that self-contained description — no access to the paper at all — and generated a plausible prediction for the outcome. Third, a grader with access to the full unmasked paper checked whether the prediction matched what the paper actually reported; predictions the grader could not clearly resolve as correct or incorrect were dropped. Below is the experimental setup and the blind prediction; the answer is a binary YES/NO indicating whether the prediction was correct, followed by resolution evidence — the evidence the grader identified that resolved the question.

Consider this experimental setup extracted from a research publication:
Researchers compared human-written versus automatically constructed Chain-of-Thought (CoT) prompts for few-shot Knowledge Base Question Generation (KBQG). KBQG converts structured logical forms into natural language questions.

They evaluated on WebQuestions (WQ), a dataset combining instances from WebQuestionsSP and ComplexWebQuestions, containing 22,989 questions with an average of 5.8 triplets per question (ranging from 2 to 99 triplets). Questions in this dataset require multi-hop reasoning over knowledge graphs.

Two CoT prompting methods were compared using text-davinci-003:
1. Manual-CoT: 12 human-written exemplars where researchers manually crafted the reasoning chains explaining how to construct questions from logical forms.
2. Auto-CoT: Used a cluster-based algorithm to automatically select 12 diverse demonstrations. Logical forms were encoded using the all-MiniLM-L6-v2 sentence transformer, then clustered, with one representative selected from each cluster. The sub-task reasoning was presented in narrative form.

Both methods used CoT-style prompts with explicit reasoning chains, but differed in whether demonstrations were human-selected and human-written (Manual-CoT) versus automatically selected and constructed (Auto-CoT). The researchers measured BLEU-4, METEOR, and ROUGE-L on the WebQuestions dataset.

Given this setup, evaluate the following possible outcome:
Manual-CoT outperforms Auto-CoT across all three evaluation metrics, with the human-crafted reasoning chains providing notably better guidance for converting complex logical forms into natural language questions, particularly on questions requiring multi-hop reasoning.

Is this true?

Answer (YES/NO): NO